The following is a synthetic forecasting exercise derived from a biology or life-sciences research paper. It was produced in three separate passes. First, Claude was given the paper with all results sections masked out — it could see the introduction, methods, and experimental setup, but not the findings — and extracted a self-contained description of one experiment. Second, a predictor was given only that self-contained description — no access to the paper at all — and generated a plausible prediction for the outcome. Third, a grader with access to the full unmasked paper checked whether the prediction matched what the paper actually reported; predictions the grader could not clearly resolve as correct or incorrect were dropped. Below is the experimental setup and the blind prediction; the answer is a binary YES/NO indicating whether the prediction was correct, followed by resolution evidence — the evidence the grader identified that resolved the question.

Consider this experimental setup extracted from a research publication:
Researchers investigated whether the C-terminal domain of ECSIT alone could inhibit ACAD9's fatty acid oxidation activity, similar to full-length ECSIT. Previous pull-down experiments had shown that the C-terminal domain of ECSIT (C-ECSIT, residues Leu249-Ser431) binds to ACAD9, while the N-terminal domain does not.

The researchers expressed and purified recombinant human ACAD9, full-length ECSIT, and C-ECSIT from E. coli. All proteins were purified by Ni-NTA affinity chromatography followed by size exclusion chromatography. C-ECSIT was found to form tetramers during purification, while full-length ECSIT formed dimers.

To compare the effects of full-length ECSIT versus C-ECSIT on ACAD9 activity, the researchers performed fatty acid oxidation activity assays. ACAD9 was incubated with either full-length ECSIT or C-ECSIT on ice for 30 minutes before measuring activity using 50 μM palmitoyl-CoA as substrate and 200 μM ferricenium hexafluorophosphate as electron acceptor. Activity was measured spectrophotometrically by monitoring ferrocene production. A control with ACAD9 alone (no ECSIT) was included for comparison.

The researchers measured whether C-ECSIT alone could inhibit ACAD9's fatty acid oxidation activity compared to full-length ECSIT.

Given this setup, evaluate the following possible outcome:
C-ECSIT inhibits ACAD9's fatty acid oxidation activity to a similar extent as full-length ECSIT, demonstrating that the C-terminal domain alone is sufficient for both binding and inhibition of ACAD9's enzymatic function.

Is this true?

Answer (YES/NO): YES